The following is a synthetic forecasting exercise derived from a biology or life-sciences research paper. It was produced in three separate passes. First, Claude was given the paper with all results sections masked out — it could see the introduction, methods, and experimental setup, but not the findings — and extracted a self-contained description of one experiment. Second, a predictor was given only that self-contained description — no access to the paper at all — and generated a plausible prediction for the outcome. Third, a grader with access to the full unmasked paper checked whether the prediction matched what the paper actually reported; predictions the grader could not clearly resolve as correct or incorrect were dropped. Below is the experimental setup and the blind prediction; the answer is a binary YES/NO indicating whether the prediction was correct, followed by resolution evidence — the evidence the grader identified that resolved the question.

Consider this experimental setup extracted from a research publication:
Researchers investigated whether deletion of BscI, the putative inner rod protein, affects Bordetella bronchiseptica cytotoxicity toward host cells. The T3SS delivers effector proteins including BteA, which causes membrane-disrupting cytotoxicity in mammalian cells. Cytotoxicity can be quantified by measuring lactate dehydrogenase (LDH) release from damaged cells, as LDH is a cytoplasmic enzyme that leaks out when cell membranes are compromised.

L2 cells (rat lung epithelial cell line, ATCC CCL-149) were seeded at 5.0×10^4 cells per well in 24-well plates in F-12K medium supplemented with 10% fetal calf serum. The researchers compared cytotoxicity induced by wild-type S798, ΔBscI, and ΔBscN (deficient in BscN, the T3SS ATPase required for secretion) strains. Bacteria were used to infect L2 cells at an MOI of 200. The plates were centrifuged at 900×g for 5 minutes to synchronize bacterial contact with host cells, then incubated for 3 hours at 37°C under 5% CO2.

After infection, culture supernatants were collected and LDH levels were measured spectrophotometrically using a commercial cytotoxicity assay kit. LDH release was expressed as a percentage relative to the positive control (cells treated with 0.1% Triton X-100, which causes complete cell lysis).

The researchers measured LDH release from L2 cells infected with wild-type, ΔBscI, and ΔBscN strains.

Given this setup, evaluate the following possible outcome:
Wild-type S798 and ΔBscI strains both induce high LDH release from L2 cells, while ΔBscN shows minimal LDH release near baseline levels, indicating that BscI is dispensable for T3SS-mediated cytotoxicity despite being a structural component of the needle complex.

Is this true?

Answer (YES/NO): NO